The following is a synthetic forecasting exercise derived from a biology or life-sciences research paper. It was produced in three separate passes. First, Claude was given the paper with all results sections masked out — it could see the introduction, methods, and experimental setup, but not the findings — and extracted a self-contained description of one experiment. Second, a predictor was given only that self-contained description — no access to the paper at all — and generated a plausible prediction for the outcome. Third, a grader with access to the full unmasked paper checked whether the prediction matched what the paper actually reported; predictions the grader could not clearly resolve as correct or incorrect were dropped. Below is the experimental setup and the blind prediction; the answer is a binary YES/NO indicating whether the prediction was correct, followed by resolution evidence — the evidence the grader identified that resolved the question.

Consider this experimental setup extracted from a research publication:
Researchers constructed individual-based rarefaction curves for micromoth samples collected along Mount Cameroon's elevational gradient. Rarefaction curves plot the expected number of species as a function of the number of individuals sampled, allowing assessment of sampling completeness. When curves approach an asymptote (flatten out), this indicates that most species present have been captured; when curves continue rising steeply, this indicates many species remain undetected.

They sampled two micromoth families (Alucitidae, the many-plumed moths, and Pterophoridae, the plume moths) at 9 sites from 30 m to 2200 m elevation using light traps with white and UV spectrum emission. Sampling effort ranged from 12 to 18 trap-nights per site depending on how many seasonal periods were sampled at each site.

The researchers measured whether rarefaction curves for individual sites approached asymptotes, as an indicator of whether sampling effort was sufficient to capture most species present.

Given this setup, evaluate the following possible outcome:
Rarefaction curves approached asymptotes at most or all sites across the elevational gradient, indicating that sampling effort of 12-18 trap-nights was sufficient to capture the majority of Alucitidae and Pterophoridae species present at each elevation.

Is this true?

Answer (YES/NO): YES